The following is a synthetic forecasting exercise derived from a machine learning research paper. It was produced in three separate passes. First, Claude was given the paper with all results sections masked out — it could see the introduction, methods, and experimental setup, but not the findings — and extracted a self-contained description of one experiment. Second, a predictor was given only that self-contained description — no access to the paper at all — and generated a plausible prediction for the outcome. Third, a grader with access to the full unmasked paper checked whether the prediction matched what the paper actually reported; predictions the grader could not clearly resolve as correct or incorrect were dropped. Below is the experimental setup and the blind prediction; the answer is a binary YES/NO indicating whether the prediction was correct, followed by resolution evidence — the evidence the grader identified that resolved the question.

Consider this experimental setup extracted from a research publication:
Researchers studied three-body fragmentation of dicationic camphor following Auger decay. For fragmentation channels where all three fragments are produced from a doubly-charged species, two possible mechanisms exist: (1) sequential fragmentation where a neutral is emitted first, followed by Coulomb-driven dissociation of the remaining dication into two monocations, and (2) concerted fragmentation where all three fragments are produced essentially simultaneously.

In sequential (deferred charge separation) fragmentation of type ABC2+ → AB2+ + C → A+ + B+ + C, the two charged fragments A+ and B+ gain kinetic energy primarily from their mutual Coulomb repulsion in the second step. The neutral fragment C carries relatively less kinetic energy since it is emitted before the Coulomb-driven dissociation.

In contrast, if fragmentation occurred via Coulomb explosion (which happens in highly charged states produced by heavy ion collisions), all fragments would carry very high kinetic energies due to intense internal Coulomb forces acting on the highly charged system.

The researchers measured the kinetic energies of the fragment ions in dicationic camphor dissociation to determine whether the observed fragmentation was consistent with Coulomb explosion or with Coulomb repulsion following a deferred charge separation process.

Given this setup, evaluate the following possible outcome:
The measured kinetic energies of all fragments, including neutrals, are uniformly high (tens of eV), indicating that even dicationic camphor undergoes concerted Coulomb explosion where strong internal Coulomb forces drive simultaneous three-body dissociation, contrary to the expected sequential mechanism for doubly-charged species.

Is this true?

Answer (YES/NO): NO